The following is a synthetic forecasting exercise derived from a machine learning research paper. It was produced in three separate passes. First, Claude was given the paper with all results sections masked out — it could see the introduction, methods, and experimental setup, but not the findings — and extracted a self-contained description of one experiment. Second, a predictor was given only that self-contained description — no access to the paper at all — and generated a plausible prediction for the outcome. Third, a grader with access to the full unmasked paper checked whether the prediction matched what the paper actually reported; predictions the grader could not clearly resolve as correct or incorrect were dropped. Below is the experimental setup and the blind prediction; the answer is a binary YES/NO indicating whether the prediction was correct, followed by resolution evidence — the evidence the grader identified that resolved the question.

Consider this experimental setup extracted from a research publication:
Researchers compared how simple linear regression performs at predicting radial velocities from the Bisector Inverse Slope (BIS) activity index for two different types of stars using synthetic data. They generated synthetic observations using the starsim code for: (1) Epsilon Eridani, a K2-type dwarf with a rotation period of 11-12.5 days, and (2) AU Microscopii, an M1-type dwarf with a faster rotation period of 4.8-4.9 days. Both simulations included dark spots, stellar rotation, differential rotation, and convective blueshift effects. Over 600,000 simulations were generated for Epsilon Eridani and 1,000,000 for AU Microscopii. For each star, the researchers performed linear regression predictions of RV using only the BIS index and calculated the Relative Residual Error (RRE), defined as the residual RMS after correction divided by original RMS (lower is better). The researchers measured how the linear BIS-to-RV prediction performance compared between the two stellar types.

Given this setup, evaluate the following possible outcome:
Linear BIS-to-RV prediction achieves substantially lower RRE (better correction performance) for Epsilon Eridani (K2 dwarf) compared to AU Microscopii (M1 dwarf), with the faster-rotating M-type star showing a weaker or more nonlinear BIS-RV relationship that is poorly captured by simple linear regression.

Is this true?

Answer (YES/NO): NO